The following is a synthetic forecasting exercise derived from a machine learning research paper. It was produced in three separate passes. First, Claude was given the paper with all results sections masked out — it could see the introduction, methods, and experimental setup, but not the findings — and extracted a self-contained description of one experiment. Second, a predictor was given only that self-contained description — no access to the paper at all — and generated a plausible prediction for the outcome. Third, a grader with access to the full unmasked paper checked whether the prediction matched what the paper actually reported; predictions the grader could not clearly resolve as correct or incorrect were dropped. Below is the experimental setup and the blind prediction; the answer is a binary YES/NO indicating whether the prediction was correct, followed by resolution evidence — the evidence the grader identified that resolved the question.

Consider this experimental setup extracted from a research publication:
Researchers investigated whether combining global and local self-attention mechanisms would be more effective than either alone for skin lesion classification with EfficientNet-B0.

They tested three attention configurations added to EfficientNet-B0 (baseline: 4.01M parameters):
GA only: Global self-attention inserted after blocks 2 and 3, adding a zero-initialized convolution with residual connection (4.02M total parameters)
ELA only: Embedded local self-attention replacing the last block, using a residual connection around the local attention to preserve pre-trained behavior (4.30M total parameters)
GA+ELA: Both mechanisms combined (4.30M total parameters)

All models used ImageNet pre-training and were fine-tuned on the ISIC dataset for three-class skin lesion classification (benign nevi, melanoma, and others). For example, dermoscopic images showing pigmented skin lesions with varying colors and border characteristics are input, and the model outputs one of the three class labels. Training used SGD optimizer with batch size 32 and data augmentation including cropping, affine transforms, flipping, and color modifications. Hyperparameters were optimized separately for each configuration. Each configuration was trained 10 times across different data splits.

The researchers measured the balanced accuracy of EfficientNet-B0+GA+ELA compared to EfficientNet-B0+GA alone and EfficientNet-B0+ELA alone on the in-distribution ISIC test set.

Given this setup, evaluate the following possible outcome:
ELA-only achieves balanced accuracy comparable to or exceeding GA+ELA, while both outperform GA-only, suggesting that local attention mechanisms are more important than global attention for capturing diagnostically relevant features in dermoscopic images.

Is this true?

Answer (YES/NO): NO